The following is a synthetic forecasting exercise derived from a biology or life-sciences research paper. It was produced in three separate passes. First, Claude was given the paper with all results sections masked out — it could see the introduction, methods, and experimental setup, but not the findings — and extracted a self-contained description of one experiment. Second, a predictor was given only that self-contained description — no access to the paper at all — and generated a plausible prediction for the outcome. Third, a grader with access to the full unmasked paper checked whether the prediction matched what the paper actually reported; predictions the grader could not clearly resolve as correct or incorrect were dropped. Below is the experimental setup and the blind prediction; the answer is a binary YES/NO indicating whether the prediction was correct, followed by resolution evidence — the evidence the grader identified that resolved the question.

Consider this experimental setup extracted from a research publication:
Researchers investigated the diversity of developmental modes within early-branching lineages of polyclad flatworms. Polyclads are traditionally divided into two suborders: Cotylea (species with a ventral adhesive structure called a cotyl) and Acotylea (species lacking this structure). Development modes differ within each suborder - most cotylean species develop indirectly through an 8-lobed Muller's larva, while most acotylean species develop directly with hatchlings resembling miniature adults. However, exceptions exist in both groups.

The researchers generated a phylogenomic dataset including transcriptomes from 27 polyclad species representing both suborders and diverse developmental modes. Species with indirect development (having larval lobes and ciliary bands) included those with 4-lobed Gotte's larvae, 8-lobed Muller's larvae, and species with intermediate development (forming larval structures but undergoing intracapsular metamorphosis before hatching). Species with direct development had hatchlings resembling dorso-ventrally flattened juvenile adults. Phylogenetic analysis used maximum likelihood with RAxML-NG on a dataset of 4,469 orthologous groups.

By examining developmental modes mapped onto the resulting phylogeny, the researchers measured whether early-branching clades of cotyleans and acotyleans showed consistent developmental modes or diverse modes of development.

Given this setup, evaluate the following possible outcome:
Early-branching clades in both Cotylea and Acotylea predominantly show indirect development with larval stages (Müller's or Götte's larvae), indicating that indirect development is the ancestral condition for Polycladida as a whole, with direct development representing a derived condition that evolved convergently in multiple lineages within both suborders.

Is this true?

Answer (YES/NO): NO